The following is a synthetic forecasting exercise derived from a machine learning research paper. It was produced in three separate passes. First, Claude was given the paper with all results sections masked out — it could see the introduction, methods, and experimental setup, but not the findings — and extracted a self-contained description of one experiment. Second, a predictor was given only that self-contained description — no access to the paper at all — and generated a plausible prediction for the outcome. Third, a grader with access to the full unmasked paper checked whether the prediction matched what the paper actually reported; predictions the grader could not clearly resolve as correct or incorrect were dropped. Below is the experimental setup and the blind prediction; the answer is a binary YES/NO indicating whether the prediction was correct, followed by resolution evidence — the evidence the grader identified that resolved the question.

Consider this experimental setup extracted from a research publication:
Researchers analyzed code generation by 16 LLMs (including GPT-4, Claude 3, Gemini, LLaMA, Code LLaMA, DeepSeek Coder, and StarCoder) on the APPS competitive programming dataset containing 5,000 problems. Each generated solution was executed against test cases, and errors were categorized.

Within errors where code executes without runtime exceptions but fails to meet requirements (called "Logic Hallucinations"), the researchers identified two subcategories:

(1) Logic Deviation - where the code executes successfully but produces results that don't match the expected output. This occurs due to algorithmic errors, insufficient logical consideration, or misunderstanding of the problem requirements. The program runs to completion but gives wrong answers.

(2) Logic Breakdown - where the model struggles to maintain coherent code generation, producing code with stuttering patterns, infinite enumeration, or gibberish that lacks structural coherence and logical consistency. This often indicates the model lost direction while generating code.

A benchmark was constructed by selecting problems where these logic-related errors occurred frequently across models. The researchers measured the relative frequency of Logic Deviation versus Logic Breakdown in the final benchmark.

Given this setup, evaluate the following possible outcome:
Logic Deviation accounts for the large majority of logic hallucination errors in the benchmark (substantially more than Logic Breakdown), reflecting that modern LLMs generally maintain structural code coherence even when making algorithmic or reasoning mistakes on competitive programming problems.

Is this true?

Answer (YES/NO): YES